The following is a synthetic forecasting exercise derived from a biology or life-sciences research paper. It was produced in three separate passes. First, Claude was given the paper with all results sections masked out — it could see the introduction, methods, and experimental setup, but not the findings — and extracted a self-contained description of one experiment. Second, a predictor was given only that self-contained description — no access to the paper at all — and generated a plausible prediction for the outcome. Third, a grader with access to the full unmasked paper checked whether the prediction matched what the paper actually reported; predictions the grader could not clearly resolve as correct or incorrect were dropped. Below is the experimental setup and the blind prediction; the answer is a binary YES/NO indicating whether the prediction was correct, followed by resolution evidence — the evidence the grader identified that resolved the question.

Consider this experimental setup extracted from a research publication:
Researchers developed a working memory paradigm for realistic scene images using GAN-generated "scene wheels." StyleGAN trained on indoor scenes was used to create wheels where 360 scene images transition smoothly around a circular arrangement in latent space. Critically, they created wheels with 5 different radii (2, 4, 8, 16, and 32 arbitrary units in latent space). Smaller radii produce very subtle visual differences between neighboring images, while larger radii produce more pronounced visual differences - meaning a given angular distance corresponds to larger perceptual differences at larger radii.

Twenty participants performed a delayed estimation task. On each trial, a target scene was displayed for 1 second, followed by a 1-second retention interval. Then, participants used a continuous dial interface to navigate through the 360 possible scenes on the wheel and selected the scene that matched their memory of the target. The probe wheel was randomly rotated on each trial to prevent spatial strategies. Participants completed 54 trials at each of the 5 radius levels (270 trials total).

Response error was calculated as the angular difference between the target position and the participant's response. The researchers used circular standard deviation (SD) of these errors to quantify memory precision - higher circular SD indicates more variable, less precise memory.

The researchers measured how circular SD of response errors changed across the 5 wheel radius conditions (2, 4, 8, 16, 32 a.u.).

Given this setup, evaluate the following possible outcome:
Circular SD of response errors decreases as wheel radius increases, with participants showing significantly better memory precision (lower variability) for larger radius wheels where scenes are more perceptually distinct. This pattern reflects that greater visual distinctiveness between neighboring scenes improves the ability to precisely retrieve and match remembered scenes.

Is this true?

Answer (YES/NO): YES